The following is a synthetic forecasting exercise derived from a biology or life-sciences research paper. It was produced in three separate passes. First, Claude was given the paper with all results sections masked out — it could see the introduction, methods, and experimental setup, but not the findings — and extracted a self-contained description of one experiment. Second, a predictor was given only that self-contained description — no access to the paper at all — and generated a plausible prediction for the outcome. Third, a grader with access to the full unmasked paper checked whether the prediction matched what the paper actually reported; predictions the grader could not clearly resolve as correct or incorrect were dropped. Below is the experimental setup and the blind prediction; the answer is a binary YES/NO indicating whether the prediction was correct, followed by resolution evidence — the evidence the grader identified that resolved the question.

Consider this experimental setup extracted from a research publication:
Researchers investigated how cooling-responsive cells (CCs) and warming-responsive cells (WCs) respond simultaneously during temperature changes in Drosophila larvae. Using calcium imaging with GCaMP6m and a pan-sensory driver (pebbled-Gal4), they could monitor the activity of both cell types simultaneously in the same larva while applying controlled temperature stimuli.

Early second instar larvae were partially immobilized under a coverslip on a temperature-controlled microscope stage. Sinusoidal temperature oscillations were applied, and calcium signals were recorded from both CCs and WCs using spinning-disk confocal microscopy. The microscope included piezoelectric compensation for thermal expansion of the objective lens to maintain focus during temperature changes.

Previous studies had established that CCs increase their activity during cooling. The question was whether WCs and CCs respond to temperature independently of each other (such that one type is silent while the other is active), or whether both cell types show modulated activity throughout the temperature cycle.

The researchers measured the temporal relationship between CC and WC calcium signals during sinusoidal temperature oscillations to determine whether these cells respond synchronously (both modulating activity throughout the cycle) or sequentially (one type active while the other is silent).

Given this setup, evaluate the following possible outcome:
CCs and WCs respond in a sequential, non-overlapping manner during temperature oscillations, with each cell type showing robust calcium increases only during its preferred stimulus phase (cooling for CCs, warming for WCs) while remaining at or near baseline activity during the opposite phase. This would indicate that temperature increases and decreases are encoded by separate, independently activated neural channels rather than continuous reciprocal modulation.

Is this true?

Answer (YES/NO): NO